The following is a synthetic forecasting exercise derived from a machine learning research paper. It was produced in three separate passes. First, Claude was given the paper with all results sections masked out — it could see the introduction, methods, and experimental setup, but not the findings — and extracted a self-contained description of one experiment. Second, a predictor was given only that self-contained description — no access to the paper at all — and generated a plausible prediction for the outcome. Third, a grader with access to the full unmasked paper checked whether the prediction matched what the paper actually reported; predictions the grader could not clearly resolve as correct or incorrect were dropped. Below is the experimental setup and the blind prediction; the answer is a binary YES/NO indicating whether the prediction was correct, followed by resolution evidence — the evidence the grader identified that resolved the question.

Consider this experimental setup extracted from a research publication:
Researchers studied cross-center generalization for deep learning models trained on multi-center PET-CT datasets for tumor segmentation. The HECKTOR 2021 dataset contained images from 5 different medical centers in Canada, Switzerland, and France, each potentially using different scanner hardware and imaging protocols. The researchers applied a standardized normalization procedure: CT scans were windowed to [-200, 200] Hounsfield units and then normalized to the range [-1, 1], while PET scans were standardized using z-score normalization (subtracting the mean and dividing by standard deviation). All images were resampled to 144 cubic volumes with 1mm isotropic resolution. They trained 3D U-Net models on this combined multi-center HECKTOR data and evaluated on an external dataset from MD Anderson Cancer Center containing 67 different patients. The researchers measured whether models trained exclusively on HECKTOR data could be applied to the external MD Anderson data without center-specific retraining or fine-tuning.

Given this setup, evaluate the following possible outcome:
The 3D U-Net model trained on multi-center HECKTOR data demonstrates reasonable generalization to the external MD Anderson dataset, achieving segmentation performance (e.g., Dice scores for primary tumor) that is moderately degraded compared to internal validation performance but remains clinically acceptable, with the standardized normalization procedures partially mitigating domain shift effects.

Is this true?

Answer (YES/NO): NO